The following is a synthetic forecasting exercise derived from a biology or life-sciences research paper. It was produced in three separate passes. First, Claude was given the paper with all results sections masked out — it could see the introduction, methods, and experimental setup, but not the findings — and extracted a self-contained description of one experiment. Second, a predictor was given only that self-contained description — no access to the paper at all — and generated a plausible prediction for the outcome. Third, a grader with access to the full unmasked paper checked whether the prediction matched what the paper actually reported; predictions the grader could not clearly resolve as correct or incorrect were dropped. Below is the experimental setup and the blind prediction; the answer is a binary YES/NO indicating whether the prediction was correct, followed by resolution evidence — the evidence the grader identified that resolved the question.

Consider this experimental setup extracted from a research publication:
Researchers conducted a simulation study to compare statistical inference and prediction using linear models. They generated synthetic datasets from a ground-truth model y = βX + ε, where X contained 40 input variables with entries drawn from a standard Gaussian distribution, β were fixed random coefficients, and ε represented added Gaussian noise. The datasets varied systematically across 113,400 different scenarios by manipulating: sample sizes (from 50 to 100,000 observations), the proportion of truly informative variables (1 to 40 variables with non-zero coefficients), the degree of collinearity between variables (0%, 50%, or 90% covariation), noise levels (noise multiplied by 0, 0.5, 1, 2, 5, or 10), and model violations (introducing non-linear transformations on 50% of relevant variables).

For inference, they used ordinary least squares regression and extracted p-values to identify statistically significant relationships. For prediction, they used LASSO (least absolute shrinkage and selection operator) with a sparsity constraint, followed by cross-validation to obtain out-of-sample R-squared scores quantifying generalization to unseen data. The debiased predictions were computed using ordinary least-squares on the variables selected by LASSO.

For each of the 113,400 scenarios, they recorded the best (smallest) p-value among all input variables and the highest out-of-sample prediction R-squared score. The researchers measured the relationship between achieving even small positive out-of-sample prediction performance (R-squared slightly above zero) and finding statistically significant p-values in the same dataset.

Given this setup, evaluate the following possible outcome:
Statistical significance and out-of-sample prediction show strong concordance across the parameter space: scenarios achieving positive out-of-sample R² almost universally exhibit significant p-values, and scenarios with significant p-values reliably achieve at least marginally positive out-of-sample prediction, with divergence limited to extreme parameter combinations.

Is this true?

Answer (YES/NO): NO